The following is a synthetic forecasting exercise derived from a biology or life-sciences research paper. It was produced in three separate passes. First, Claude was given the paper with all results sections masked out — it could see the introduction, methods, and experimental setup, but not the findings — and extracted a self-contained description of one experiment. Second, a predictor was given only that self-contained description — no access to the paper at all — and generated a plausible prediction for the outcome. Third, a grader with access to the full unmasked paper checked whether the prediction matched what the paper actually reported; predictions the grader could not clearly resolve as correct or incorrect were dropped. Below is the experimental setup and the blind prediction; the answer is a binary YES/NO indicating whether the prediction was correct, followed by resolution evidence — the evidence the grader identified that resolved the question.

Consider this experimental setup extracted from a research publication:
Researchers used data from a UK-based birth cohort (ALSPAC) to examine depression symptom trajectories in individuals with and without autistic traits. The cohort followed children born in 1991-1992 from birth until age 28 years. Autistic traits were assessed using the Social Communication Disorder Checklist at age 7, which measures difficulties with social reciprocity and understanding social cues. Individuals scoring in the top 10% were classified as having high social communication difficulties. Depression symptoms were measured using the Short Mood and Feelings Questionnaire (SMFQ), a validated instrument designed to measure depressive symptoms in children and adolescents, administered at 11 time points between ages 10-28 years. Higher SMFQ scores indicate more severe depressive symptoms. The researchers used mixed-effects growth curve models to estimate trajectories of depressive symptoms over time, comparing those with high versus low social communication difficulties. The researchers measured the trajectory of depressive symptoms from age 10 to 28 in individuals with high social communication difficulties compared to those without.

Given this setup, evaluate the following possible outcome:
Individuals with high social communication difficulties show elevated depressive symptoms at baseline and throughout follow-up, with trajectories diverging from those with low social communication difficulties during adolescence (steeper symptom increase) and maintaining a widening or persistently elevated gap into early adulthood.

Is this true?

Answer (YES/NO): NO